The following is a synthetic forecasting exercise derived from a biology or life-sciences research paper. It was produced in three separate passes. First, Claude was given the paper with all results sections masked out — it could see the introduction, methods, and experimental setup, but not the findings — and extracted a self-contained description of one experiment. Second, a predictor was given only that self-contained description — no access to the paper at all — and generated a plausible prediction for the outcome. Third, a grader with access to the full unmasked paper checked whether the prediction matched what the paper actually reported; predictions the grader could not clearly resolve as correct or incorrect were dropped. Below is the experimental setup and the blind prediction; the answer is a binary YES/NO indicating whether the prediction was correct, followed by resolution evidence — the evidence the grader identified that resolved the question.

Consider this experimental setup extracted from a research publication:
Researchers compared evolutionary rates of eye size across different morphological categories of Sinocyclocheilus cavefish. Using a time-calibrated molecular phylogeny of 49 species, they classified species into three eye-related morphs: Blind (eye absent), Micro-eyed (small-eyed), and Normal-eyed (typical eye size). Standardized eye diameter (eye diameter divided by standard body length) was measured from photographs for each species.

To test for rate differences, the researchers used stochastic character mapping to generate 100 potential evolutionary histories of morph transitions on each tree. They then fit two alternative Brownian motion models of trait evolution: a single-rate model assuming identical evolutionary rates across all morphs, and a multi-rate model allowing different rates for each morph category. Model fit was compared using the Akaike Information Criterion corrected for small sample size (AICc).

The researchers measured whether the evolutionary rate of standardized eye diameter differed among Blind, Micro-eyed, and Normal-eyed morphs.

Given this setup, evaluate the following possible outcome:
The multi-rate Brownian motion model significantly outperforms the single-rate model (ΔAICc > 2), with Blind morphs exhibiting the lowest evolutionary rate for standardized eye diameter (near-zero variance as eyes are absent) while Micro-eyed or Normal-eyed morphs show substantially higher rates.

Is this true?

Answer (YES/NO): NO